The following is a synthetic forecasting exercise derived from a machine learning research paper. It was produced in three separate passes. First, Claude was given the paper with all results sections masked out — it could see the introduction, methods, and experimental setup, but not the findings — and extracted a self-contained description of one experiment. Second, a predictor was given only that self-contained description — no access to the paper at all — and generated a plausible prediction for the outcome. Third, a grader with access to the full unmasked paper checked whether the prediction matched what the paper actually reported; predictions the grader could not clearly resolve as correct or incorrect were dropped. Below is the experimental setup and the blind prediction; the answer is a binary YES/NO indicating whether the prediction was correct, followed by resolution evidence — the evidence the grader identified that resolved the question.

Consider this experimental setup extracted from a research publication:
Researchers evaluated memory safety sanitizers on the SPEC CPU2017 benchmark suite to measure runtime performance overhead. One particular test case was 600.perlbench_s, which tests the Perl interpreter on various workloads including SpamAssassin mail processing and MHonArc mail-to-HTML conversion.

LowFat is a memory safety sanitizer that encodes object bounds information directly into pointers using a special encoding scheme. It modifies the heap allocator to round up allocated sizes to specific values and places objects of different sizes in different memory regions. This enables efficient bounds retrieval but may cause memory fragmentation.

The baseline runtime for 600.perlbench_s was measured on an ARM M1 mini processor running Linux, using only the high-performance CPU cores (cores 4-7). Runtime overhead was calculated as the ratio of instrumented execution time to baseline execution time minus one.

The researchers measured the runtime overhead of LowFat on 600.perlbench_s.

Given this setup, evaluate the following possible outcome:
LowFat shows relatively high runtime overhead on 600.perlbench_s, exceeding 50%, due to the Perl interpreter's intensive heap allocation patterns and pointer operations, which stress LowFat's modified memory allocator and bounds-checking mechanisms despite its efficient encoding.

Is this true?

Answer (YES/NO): NO